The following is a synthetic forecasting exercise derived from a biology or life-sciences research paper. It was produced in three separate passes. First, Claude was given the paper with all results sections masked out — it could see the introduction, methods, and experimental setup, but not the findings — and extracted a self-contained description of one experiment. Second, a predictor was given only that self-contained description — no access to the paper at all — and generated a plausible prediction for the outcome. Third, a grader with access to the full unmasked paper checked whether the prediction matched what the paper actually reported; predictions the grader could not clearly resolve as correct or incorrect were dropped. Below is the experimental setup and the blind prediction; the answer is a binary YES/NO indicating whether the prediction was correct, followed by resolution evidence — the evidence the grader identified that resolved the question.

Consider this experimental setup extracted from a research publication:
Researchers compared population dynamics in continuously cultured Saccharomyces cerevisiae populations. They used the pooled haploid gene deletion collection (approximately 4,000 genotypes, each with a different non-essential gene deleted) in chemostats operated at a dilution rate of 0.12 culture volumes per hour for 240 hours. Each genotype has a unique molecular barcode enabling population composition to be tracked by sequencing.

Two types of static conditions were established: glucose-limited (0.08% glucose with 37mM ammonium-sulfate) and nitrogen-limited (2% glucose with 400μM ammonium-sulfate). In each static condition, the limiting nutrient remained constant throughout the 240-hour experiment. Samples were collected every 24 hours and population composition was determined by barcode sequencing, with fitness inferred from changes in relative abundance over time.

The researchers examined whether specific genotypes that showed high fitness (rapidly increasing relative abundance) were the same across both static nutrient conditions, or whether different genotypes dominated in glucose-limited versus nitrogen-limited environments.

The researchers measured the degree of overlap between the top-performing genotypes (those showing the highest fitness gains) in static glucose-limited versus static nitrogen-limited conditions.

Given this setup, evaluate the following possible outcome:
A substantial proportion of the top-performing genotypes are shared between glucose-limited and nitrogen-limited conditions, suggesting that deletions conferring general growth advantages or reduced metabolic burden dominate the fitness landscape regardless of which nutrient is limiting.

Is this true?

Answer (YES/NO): NO